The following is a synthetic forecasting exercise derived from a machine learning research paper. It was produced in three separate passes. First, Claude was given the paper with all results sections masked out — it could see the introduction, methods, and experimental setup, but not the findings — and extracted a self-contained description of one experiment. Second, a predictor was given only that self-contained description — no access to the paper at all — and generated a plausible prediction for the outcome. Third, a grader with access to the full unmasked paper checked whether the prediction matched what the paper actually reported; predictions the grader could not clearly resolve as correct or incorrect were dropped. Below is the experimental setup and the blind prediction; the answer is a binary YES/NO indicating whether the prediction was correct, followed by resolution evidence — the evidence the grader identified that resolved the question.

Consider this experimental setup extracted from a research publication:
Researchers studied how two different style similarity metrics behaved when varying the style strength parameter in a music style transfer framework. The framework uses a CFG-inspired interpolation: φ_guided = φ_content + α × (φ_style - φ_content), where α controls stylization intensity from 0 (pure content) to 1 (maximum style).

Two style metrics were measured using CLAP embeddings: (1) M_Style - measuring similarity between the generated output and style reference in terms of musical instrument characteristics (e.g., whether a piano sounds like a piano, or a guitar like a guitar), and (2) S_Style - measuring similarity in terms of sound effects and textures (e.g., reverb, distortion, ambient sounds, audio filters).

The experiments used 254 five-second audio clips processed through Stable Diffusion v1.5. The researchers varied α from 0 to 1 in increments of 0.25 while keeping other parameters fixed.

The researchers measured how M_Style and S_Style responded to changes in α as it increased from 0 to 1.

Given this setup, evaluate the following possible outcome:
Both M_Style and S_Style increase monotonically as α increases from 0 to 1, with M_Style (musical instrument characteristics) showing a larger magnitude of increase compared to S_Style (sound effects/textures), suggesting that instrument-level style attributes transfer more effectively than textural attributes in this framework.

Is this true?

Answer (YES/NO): NO